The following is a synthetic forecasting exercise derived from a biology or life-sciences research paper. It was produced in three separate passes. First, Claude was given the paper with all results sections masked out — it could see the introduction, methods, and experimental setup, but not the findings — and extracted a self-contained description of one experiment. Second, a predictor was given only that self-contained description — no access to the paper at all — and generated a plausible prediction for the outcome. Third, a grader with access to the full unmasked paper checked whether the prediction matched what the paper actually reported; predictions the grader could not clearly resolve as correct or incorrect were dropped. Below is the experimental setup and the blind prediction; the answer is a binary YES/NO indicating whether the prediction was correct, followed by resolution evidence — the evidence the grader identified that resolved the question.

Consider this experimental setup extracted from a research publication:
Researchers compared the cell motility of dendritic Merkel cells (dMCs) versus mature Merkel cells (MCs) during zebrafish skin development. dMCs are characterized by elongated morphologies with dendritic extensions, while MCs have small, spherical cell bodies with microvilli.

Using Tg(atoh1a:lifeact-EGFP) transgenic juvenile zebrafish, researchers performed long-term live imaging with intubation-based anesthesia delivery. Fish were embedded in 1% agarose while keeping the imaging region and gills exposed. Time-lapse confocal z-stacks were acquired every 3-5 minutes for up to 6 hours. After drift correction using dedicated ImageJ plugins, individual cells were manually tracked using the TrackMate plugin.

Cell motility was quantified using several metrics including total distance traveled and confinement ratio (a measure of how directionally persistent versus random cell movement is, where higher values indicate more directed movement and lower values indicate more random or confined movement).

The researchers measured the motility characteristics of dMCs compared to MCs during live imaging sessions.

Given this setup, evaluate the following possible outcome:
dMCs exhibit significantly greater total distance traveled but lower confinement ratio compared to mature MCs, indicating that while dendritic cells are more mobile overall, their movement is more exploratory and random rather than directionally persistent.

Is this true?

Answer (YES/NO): NO